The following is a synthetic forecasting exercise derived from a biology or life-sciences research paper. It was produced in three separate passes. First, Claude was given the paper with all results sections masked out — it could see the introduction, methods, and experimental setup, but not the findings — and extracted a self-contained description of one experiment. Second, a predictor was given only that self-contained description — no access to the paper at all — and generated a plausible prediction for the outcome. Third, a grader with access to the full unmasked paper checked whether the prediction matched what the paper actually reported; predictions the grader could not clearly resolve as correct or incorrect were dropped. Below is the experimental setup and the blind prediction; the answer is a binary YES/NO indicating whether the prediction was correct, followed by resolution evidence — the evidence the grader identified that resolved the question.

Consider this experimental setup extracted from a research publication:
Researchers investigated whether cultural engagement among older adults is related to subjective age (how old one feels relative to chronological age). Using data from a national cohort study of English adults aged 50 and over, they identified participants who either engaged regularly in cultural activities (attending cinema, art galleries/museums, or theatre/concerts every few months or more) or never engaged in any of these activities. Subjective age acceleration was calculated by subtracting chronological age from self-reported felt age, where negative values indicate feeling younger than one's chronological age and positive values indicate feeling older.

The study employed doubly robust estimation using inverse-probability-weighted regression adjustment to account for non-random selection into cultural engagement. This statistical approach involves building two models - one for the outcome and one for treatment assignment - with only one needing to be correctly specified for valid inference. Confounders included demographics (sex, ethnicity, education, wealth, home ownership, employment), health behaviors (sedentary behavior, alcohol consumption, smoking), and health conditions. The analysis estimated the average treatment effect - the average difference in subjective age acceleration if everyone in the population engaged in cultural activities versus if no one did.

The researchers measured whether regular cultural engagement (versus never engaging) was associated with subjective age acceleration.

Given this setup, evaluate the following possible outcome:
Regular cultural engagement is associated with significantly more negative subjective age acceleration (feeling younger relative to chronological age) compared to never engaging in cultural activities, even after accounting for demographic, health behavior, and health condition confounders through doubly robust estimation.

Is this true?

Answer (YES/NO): NO